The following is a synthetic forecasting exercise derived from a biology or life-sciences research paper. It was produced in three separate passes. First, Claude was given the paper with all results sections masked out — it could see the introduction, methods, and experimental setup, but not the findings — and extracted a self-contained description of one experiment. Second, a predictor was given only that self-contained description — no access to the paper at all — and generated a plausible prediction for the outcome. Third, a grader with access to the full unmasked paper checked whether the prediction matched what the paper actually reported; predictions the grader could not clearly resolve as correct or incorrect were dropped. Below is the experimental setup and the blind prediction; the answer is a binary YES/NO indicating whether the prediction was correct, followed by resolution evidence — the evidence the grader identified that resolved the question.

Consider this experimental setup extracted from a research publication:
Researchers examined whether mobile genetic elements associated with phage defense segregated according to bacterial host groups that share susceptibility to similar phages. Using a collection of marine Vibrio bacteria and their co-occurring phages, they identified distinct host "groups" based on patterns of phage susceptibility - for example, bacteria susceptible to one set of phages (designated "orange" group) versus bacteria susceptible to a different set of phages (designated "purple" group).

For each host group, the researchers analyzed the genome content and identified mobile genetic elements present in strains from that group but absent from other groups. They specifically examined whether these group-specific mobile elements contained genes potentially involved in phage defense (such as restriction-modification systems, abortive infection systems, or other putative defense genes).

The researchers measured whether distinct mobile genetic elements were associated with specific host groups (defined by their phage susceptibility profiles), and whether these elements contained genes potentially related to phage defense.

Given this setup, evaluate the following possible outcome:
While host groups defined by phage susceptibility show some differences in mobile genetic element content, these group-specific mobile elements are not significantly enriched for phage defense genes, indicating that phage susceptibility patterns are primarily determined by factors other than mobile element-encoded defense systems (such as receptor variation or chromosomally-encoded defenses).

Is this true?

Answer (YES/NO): NO